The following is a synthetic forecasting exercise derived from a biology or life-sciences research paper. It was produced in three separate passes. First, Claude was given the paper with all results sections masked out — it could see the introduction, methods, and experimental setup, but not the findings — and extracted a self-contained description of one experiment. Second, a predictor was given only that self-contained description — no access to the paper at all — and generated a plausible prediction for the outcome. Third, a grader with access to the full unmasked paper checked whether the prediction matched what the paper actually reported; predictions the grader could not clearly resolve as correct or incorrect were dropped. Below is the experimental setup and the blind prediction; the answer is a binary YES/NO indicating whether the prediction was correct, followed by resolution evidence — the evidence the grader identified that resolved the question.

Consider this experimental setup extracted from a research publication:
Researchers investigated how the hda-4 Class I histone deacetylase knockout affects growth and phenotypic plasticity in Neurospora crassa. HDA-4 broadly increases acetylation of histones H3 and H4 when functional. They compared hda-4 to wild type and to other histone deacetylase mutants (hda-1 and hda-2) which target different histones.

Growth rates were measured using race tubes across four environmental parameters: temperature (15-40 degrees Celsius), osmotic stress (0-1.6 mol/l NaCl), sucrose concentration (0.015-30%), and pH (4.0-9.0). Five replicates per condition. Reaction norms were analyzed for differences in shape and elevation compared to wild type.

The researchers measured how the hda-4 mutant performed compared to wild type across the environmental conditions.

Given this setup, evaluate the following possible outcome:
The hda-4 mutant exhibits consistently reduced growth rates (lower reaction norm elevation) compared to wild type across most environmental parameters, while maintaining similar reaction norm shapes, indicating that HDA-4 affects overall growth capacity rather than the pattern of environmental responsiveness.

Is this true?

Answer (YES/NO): NO